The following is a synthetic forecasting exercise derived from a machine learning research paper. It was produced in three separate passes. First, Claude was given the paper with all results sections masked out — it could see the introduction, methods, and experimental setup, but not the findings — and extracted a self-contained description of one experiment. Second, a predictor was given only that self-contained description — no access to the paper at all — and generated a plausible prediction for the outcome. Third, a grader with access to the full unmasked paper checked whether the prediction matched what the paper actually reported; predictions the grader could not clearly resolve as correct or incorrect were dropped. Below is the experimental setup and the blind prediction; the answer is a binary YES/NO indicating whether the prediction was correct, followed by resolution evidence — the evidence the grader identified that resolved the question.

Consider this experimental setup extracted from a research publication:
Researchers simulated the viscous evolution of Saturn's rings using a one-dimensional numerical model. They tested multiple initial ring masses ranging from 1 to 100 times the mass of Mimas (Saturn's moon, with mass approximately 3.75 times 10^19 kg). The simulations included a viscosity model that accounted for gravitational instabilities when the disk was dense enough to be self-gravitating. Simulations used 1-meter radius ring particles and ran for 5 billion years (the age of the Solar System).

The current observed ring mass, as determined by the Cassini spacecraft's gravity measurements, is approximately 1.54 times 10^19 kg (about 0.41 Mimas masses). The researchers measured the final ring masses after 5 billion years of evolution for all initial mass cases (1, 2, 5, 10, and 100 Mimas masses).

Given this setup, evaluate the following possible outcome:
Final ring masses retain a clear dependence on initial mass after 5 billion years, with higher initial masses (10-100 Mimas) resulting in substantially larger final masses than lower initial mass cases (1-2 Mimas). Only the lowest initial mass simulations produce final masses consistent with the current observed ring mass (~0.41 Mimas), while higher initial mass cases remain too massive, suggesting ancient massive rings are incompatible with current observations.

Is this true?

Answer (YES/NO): NO